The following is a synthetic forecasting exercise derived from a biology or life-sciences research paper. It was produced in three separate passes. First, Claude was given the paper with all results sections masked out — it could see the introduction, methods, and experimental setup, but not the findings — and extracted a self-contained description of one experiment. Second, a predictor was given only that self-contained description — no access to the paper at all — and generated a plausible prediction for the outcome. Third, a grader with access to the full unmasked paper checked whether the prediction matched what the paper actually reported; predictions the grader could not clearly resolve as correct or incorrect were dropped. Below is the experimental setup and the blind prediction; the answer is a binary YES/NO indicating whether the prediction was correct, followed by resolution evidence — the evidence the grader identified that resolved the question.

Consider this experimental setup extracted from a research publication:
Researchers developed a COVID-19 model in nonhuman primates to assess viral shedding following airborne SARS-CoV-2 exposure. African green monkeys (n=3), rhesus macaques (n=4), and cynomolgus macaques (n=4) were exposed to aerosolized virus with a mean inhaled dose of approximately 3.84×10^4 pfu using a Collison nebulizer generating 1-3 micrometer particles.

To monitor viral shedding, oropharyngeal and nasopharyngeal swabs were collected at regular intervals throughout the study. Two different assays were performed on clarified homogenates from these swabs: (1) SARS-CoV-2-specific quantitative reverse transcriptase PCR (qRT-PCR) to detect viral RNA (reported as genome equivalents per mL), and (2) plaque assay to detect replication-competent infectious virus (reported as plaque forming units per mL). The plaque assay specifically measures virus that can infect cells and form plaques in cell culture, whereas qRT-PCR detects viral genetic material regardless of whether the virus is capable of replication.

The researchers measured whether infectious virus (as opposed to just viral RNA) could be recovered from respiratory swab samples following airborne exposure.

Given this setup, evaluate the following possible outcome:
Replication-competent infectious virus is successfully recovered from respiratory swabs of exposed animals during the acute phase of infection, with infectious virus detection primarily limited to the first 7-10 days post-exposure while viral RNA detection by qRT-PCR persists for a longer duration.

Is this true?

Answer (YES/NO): YES